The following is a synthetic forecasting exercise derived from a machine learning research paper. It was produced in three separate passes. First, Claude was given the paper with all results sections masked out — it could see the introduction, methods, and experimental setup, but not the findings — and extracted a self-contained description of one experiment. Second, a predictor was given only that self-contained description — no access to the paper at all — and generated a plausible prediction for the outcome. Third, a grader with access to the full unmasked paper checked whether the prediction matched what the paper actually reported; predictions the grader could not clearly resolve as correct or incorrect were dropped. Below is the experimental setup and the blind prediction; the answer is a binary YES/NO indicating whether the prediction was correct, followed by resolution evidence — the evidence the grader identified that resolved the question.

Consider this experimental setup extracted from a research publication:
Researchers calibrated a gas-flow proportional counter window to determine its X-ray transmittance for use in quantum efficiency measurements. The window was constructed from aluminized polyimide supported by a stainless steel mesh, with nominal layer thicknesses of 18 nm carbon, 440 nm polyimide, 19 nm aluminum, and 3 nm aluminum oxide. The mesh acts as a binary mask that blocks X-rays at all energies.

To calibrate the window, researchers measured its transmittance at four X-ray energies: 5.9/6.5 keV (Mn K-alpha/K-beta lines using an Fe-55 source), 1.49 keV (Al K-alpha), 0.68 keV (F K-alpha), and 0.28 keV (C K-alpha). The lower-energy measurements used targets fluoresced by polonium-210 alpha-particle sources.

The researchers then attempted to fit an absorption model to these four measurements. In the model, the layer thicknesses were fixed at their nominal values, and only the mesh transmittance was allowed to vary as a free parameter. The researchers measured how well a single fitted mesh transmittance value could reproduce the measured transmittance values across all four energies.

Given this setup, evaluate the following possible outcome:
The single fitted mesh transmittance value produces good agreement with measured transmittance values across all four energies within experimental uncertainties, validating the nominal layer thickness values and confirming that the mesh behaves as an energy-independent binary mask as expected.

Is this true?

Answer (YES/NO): YES